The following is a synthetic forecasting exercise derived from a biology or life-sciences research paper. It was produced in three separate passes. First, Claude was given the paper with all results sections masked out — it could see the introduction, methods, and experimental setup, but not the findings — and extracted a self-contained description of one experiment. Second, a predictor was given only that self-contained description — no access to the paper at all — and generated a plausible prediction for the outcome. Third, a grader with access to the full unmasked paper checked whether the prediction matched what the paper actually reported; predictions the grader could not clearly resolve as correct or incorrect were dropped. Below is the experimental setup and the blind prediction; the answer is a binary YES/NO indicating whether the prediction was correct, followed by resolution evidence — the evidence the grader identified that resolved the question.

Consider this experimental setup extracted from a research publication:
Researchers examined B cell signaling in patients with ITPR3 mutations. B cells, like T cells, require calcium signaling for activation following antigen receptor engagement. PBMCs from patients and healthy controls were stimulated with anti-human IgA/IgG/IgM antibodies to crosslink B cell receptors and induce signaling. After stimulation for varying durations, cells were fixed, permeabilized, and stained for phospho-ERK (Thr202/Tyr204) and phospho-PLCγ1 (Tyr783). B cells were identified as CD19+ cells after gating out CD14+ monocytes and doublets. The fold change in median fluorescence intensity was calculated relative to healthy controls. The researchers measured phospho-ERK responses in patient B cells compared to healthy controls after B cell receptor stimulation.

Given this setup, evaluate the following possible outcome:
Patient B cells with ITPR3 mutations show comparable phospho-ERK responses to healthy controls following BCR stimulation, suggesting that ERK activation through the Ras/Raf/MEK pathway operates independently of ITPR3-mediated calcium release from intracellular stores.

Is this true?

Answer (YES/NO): YES